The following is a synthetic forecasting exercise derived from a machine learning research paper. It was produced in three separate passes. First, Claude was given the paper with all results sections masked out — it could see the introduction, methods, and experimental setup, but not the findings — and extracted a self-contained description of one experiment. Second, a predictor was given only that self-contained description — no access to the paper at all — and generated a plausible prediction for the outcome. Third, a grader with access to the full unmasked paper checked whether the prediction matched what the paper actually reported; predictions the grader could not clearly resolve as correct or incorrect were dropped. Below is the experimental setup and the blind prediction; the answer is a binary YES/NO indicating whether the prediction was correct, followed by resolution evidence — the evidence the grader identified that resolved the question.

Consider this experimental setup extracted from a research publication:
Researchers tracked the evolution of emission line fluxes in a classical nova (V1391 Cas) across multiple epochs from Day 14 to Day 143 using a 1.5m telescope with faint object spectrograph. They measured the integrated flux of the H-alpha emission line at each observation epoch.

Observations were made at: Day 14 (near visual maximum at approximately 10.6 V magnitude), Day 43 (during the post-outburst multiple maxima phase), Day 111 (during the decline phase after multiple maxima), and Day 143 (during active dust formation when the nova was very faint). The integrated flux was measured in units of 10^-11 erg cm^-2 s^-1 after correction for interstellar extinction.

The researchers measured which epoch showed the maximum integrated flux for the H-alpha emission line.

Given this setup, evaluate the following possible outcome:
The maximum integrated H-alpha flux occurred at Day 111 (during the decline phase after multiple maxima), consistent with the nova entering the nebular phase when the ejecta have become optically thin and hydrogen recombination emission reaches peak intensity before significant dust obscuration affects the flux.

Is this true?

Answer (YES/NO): YES